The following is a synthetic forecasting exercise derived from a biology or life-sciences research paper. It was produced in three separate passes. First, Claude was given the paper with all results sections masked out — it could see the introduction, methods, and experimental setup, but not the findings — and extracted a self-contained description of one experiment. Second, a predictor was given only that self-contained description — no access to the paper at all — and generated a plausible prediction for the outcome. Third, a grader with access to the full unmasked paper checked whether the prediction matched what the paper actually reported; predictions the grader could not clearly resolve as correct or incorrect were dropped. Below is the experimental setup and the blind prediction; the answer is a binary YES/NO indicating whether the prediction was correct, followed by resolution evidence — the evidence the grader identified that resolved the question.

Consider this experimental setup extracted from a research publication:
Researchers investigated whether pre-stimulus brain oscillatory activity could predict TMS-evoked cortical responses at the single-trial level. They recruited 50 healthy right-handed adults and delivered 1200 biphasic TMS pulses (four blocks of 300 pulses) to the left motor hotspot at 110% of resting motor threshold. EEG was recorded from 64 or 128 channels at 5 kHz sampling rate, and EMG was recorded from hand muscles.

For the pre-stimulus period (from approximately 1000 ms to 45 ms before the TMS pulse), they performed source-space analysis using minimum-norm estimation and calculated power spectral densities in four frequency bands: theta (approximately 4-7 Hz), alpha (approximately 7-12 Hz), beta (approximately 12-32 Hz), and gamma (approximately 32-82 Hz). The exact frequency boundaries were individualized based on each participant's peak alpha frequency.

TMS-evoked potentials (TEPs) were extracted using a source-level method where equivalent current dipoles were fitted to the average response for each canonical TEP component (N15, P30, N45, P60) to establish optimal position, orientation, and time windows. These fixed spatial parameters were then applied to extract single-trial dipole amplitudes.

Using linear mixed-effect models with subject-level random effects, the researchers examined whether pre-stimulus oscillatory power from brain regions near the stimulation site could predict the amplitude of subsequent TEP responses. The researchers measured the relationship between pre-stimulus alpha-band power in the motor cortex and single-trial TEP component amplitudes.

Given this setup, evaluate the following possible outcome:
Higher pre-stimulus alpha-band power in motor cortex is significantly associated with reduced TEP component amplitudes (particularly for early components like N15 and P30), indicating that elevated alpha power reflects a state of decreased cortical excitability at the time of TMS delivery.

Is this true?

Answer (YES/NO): NO